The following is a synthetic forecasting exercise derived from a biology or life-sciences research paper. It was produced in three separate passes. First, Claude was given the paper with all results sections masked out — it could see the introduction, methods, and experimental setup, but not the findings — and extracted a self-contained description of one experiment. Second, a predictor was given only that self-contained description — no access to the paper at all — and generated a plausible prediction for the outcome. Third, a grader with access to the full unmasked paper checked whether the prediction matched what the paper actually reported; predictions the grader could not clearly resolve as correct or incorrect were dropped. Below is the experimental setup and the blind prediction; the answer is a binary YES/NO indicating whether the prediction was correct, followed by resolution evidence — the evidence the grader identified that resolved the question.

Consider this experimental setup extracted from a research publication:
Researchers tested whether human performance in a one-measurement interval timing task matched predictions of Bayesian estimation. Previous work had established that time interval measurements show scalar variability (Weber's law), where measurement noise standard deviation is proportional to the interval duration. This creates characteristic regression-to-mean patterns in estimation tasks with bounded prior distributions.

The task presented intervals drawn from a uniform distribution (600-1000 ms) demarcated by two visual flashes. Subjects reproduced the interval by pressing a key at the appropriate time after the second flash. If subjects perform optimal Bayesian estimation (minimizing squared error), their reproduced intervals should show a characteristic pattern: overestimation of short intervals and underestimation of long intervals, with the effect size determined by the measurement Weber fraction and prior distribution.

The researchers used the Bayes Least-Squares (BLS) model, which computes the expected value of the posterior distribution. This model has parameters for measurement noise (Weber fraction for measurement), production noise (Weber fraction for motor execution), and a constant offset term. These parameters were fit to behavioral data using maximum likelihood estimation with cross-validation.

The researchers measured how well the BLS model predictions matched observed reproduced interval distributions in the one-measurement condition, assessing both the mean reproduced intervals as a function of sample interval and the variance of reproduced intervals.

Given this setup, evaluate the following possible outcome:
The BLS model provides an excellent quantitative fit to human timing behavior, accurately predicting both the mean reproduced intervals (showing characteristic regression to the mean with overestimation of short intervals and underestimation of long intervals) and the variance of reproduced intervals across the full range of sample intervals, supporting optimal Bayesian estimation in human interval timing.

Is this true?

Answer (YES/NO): YES